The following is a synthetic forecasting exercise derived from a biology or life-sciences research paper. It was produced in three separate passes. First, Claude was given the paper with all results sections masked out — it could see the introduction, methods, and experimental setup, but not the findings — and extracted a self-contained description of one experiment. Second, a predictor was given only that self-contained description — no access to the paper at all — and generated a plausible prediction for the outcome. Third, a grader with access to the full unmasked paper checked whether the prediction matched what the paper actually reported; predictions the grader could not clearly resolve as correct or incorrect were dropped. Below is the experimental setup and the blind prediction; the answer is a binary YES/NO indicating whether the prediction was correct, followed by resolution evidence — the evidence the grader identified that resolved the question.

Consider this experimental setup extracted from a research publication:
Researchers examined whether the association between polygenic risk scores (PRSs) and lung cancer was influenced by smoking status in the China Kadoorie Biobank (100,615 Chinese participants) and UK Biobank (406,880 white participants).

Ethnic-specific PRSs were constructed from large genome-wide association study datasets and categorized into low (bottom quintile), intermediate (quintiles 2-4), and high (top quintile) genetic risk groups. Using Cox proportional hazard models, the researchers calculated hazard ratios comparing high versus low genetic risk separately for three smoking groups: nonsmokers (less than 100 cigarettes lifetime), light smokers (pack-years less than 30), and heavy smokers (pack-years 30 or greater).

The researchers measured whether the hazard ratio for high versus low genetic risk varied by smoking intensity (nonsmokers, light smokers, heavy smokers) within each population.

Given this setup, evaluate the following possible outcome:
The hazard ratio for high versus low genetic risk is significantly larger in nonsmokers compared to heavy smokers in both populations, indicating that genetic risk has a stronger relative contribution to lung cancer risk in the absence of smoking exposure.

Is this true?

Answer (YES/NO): NO